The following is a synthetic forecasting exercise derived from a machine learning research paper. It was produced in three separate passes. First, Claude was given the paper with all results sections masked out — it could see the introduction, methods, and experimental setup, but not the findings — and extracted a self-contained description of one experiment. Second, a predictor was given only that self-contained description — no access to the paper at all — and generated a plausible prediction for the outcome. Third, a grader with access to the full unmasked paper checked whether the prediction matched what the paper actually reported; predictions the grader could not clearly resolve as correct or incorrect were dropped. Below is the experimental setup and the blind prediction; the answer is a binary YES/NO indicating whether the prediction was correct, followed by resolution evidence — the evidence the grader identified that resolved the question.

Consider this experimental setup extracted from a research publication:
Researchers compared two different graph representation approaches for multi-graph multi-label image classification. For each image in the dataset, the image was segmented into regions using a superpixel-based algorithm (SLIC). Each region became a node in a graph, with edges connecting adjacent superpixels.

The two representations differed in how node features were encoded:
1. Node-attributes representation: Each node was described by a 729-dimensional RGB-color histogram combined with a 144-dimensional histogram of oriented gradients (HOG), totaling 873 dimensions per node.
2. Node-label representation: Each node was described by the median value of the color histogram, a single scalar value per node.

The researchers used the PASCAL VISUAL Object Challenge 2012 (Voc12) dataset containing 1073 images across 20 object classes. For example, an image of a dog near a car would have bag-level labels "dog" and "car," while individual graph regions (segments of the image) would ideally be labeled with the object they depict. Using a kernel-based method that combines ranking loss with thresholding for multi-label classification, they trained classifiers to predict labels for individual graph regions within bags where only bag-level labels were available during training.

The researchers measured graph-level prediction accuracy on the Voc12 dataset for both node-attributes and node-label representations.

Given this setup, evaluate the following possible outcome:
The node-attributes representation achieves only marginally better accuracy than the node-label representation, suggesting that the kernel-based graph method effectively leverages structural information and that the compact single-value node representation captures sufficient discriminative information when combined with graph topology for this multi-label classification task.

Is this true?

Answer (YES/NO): NO